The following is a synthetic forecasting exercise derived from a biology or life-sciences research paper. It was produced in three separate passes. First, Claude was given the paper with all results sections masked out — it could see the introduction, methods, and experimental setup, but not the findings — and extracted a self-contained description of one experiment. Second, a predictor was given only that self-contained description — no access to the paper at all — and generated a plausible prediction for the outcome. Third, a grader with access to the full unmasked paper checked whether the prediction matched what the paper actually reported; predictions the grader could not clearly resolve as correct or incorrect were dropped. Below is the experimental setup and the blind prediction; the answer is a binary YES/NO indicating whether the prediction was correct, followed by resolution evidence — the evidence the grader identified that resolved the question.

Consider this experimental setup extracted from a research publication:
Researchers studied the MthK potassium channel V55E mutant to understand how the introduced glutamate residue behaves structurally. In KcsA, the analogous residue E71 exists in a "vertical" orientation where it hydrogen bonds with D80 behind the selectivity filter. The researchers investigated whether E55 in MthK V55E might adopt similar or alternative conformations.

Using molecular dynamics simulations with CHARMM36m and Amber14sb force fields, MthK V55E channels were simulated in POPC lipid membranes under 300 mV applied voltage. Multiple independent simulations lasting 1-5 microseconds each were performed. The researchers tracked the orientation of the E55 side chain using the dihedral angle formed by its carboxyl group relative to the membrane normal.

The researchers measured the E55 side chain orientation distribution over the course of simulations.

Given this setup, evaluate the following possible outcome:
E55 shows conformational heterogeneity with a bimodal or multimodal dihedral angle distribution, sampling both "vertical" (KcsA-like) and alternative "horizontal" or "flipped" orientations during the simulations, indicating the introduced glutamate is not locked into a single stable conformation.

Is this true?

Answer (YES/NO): YES